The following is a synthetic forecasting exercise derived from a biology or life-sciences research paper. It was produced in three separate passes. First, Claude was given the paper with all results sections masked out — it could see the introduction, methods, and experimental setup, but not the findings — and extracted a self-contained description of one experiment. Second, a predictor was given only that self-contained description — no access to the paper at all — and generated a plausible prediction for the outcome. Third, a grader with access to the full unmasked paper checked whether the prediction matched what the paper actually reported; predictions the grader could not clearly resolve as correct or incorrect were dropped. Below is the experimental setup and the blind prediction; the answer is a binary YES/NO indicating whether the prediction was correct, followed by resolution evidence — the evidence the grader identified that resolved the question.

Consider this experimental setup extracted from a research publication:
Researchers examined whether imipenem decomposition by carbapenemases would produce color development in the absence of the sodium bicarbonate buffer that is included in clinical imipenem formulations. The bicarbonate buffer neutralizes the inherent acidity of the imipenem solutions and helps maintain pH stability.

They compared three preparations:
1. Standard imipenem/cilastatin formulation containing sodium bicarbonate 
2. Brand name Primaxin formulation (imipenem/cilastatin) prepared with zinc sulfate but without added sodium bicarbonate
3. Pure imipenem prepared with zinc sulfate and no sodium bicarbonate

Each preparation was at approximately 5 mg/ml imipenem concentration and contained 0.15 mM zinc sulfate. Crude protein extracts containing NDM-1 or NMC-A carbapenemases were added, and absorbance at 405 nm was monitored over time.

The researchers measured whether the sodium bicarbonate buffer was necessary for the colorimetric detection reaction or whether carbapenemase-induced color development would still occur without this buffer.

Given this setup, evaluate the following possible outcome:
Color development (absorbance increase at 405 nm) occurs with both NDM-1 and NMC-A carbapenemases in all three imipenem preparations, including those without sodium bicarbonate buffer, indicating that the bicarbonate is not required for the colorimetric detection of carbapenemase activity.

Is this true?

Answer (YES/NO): YES